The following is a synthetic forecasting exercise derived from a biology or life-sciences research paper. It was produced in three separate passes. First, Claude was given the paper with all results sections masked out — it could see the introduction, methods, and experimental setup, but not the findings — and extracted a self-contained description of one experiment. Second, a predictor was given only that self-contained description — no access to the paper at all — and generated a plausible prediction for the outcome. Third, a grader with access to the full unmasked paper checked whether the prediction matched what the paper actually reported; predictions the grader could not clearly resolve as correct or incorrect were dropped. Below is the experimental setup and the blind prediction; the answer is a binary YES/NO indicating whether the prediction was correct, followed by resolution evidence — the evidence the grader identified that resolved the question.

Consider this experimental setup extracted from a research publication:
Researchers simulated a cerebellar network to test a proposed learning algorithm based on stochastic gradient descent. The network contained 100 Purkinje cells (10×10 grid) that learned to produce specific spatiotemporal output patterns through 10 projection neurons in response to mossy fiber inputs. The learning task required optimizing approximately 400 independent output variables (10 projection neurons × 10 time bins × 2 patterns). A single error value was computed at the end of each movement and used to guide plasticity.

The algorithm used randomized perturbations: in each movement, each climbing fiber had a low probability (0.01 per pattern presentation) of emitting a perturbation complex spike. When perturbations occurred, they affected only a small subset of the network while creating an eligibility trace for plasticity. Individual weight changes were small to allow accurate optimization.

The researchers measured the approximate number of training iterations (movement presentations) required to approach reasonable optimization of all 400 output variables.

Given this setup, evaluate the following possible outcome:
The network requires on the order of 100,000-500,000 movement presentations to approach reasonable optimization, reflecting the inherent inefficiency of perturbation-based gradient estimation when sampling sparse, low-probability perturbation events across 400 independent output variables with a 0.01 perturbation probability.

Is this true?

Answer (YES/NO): YES